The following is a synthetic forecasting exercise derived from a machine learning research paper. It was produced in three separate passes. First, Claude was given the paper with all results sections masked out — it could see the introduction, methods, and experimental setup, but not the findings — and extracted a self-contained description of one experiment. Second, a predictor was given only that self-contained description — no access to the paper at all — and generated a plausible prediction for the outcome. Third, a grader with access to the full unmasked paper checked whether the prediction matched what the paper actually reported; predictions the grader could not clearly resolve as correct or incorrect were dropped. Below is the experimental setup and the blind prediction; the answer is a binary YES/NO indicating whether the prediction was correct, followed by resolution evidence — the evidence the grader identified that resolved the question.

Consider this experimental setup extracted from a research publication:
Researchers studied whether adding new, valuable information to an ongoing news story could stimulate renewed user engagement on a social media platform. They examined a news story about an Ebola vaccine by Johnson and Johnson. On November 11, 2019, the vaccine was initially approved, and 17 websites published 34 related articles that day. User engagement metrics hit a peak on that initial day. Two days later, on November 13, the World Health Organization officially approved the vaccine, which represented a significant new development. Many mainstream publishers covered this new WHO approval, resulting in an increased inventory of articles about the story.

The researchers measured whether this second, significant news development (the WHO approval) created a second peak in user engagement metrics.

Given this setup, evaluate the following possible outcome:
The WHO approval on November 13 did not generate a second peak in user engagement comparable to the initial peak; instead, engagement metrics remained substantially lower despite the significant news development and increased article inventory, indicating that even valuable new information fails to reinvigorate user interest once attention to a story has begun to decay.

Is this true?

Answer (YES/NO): YES